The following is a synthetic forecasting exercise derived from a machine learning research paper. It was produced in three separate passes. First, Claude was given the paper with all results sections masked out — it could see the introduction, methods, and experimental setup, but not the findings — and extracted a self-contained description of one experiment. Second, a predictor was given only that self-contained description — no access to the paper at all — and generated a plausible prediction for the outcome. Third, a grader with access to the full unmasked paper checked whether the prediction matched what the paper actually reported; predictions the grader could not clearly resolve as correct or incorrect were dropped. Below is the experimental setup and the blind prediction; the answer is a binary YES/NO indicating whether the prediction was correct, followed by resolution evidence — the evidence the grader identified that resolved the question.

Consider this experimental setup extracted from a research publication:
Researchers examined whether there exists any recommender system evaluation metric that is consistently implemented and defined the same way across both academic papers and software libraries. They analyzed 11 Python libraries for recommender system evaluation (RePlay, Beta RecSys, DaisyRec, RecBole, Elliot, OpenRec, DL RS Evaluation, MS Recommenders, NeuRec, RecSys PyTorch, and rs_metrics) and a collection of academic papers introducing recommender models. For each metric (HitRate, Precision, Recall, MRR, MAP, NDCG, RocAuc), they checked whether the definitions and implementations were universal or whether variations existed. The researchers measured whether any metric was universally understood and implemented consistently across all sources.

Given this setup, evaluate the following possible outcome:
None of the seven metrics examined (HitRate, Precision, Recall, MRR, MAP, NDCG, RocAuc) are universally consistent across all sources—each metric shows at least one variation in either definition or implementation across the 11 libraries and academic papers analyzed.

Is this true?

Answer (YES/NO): NO